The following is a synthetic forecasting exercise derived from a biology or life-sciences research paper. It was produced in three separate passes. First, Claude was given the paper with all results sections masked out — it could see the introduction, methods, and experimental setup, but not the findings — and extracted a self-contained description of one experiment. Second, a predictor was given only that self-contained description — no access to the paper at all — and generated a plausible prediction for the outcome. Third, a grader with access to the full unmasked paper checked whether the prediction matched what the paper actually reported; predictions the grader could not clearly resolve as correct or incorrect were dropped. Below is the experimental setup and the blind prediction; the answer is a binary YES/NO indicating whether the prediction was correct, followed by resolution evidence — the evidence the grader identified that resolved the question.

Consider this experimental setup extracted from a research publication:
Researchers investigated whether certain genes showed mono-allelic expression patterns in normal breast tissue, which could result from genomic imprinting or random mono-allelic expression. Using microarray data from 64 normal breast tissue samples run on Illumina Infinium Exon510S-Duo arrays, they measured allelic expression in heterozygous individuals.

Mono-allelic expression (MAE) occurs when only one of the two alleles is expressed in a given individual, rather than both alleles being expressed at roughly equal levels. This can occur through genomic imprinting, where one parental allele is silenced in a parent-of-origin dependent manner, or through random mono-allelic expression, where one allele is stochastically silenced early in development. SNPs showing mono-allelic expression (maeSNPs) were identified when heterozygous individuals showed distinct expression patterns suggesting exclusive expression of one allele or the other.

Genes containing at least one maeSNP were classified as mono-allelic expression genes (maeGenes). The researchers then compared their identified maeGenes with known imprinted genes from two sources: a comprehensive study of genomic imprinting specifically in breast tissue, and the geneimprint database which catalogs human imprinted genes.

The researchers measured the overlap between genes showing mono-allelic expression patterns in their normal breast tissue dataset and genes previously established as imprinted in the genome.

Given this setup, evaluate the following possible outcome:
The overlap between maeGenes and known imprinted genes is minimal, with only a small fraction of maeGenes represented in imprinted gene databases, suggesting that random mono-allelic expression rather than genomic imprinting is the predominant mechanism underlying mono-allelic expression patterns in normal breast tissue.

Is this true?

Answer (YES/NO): NO